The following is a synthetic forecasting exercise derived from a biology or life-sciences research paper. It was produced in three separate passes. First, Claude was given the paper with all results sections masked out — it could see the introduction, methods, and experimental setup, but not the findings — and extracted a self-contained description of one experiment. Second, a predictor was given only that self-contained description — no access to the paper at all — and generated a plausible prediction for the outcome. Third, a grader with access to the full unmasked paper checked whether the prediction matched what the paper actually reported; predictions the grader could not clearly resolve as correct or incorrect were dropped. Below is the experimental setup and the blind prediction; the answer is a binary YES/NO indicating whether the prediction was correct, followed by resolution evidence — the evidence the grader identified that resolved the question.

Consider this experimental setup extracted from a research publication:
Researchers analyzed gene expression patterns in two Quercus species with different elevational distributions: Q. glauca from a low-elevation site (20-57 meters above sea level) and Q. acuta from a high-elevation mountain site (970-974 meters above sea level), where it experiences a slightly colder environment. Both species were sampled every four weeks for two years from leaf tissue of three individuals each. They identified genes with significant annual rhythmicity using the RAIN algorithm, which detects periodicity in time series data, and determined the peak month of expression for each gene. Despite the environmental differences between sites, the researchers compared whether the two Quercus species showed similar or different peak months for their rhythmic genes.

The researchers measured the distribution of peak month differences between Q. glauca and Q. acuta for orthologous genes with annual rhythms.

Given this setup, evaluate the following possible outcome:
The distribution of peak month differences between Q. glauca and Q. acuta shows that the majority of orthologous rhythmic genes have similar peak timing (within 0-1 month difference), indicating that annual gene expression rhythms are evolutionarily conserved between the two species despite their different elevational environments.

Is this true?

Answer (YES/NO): NO